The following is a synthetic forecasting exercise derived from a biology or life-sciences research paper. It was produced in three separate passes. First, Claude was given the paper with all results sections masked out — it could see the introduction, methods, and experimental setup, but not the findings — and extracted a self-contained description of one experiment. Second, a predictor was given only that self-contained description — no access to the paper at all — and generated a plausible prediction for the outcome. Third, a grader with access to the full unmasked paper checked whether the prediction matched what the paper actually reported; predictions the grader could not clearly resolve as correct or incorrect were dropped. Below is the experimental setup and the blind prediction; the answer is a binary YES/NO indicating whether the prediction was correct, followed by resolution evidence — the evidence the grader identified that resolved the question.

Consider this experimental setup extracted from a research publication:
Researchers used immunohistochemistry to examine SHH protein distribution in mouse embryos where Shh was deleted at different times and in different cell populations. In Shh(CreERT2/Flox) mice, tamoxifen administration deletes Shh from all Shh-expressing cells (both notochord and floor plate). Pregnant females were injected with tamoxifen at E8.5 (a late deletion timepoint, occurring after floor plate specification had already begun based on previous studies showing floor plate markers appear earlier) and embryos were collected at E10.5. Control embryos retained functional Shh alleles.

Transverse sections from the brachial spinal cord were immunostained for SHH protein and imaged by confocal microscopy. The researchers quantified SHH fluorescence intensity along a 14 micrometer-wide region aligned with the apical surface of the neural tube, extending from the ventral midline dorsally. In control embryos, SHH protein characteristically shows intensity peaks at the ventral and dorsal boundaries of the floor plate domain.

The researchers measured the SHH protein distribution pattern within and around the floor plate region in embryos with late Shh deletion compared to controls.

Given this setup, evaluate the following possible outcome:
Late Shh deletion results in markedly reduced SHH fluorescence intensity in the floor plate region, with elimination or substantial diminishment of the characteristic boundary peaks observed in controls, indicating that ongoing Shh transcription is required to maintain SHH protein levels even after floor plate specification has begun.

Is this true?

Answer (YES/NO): YES